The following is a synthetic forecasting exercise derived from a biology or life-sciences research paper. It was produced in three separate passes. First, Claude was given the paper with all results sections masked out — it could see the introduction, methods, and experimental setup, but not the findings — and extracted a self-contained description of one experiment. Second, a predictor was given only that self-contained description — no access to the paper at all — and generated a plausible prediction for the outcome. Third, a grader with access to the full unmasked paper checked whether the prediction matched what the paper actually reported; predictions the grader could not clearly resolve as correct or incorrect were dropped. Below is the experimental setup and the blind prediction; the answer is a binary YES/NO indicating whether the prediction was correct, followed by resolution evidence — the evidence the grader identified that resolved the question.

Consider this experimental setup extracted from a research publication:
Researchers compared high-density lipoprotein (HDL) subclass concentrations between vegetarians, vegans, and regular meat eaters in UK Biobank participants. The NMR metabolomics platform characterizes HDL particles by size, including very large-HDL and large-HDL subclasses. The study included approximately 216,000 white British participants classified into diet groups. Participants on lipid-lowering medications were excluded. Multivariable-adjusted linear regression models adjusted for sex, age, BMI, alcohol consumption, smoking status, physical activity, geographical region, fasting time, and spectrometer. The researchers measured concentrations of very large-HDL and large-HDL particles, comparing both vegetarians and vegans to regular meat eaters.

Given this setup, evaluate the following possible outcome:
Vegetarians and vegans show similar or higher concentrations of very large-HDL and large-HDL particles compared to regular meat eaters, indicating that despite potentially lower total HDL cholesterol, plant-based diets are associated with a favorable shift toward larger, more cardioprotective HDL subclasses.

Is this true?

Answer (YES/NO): NO